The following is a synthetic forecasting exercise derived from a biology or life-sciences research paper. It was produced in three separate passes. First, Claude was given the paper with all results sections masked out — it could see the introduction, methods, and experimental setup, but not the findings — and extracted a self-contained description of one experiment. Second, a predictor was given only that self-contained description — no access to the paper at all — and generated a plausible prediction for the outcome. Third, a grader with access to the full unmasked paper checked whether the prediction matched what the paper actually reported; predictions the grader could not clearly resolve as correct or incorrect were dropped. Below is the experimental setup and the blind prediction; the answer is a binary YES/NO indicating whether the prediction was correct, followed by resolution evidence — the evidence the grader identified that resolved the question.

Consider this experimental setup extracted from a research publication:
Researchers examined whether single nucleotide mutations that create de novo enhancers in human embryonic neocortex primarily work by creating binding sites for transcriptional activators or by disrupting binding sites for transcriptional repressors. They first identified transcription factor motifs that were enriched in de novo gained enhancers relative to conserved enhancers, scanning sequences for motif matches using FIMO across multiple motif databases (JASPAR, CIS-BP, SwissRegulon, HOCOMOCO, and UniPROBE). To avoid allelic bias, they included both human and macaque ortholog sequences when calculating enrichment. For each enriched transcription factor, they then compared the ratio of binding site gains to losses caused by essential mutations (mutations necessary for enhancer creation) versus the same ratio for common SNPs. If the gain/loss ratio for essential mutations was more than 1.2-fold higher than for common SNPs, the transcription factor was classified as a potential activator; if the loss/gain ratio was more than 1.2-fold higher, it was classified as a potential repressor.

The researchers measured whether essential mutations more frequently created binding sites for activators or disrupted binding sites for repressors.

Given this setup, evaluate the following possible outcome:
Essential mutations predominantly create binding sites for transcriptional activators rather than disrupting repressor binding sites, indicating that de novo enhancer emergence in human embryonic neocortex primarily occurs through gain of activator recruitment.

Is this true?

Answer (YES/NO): YES